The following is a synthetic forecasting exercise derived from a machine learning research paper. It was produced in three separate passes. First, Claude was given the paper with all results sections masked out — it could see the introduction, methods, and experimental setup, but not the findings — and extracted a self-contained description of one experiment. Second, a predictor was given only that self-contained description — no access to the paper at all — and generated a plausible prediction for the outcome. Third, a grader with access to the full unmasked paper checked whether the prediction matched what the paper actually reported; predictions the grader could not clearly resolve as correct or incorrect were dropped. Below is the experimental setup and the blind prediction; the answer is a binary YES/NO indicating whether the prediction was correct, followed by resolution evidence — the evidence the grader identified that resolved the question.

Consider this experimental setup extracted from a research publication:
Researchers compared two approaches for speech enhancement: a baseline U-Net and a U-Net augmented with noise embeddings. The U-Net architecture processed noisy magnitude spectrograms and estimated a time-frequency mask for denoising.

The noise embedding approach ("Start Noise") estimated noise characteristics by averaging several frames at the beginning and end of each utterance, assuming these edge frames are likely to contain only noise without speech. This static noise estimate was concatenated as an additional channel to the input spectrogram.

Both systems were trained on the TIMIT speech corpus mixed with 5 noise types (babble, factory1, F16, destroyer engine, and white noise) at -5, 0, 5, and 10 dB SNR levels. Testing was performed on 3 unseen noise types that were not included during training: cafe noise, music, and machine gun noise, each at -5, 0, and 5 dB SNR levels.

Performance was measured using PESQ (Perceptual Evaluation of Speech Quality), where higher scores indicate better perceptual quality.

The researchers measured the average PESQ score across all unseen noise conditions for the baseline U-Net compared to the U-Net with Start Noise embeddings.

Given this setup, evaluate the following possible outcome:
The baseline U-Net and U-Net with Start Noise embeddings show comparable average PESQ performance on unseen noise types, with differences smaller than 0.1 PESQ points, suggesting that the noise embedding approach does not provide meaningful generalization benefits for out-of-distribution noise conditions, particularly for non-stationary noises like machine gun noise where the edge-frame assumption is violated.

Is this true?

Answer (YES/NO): NO